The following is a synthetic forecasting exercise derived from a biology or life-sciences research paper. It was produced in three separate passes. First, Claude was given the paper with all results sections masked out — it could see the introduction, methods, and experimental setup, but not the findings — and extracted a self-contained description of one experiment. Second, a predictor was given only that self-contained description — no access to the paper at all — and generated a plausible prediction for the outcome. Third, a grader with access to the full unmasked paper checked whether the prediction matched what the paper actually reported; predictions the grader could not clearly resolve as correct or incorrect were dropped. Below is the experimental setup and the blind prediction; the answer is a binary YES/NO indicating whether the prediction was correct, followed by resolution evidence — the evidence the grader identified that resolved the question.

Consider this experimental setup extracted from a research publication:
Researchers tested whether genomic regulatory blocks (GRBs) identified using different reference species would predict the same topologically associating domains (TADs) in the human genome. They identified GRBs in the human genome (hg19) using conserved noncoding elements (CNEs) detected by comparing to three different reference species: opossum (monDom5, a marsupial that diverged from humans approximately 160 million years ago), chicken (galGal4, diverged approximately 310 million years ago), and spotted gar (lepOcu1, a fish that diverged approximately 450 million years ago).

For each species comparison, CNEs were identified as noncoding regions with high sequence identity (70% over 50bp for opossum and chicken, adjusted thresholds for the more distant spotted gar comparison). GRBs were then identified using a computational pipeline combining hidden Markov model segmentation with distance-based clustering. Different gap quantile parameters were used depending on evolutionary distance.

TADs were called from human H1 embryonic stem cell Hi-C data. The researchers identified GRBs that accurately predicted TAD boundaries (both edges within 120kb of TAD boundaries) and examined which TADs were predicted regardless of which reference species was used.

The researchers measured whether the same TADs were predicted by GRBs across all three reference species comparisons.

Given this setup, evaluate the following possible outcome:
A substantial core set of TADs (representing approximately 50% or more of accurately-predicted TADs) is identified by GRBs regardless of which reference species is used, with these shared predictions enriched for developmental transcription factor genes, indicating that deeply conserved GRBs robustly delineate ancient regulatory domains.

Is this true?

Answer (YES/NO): NO